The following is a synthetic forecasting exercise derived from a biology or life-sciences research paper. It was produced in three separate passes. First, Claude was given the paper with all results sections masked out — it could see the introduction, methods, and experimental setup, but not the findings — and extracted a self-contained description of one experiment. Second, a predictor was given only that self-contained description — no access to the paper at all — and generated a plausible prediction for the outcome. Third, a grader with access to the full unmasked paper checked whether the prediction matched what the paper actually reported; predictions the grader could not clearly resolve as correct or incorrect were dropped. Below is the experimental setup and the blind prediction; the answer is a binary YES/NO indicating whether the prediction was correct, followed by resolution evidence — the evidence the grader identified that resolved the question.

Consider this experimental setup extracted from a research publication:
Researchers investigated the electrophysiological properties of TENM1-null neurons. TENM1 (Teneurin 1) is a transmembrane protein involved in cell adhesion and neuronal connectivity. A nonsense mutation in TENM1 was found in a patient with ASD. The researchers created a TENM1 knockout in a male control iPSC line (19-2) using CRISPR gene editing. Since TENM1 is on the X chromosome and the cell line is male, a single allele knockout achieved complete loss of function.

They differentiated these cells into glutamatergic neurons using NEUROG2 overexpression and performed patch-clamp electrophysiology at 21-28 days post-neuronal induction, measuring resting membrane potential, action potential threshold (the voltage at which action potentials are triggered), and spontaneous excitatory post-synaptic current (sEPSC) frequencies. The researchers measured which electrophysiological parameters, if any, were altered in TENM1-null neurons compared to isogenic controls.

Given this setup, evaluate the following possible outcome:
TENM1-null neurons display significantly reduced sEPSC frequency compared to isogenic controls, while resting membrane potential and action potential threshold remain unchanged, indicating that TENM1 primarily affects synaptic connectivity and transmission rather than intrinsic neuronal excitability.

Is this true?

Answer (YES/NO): NO